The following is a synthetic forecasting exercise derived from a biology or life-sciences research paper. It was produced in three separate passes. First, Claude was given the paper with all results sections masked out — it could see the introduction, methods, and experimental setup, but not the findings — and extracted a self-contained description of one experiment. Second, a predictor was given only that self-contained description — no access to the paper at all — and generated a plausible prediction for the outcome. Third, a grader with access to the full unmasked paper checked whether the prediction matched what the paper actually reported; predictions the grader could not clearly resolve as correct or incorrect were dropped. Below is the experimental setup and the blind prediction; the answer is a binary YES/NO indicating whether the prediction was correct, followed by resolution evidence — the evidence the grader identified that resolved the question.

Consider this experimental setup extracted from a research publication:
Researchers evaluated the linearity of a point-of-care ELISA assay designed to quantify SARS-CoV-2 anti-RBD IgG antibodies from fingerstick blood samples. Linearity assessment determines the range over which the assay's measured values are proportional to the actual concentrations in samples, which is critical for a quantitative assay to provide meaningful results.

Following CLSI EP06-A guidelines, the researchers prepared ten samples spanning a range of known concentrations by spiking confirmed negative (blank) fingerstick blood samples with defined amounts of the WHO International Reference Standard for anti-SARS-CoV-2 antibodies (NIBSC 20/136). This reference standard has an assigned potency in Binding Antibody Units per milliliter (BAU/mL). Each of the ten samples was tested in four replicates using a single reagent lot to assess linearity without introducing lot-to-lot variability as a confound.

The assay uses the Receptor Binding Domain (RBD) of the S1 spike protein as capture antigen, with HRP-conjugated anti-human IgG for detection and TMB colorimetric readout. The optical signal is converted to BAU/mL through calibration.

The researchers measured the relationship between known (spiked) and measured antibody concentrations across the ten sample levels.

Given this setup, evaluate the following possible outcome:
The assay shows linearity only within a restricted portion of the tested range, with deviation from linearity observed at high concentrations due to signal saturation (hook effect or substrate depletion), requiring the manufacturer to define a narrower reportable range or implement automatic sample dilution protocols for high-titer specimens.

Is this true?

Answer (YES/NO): YES